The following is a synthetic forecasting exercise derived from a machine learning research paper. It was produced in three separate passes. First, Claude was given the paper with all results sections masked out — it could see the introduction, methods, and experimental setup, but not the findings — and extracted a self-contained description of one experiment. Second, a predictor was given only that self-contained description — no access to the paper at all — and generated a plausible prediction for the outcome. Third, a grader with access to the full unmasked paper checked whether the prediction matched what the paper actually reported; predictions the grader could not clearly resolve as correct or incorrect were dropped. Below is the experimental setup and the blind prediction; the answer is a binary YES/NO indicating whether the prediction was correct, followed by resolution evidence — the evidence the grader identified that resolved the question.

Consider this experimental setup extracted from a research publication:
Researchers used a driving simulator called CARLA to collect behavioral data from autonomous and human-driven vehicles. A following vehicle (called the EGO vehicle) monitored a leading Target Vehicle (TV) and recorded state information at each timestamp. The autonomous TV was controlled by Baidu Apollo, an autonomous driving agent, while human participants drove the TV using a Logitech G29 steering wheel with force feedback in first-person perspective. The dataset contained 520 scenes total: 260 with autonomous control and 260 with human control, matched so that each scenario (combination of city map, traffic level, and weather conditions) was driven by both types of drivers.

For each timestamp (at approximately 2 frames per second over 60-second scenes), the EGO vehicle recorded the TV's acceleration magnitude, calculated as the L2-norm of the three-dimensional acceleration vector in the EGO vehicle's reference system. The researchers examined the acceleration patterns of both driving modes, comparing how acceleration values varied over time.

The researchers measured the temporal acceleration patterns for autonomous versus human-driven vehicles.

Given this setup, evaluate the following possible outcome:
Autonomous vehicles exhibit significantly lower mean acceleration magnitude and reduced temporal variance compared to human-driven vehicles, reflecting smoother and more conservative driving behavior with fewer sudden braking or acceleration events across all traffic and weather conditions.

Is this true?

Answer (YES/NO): NO